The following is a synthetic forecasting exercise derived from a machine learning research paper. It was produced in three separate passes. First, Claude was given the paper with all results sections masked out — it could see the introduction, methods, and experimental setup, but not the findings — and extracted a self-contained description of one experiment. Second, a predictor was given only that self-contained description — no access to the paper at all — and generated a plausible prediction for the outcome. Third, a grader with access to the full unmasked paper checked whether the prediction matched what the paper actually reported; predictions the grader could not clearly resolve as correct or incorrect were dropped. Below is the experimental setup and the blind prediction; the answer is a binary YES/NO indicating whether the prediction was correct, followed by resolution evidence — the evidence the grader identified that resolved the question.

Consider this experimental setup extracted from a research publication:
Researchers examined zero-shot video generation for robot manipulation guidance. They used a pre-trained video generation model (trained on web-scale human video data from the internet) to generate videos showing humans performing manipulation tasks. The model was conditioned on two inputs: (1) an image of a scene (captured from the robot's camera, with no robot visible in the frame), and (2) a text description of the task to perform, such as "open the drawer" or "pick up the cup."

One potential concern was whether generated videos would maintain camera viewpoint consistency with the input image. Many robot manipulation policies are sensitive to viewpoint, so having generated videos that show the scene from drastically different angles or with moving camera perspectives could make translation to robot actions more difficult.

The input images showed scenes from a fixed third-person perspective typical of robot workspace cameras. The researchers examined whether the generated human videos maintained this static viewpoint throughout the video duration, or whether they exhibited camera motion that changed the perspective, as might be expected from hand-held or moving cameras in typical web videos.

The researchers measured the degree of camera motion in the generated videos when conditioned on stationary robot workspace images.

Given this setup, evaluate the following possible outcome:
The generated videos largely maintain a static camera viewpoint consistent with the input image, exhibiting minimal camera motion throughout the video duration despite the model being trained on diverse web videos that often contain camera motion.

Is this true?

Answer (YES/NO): YES